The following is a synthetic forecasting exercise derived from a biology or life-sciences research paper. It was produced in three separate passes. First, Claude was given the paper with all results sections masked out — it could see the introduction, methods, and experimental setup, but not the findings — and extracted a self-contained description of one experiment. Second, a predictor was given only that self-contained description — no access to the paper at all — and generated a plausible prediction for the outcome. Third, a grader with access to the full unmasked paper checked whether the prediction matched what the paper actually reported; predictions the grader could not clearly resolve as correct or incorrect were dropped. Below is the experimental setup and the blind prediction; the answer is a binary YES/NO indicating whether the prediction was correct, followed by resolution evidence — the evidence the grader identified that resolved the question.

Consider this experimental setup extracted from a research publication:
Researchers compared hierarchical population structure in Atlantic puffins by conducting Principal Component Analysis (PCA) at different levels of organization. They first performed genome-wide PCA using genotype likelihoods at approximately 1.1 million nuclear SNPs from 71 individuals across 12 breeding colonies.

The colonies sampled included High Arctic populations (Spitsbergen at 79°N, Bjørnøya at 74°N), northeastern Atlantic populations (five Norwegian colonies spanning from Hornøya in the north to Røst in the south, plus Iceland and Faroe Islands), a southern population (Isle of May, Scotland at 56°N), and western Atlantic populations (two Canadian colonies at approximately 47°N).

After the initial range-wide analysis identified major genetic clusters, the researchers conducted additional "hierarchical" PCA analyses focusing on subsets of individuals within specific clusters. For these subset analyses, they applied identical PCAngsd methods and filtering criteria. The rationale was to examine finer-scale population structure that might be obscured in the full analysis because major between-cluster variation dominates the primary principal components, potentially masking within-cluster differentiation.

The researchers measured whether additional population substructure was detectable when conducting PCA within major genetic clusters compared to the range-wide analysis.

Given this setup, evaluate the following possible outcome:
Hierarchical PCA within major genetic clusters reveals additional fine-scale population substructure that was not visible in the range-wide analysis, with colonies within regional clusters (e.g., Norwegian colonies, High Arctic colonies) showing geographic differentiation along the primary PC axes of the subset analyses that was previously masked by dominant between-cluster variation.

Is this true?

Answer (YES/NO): YES